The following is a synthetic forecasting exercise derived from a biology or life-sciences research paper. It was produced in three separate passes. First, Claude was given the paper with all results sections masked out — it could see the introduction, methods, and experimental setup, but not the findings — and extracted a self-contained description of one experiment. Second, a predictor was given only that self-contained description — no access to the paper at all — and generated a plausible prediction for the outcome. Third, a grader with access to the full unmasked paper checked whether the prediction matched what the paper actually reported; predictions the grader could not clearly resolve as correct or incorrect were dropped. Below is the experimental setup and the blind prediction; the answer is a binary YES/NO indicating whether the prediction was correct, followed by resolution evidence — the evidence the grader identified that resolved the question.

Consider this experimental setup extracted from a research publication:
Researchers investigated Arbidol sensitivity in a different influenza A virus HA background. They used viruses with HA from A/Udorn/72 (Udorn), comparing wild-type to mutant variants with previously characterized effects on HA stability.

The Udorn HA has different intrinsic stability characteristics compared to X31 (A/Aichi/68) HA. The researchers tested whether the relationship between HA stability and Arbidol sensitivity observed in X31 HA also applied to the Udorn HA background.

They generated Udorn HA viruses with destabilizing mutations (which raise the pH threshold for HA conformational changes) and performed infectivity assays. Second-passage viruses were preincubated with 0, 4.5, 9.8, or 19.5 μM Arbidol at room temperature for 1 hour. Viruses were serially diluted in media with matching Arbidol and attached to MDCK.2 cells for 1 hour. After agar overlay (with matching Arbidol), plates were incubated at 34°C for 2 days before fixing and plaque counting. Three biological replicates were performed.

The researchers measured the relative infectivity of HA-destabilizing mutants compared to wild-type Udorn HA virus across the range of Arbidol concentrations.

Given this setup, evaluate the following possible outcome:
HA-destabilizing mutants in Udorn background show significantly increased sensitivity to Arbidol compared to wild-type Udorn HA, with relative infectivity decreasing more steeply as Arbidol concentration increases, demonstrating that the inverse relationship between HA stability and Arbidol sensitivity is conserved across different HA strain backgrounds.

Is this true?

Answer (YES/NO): NO